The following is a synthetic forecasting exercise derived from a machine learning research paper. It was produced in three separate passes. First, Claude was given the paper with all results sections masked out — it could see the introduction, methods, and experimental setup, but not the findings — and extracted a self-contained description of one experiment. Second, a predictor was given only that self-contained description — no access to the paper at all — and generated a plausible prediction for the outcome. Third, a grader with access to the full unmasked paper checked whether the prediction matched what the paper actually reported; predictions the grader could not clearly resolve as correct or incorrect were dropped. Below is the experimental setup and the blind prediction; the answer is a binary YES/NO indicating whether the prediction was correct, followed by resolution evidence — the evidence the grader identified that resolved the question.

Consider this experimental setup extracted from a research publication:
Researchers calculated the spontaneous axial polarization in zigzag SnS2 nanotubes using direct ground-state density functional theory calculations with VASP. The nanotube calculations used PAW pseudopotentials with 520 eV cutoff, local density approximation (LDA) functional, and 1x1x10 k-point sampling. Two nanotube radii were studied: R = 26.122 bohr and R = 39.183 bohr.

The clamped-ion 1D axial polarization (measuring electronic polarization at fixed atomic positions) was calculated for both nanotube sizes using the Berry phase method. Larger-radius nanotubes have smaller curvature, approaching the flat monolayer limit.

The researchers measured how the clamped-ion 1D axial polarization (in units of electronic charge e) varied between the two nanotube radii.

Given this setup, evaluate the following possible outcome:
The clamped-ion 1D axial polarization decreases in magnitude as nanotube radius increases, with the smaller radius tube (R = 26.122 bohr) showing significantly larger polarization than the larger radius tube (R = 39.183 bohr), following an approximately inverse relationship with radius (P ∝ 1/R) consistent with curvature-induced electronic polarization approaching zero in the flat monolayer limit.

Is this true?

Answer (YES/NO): NO